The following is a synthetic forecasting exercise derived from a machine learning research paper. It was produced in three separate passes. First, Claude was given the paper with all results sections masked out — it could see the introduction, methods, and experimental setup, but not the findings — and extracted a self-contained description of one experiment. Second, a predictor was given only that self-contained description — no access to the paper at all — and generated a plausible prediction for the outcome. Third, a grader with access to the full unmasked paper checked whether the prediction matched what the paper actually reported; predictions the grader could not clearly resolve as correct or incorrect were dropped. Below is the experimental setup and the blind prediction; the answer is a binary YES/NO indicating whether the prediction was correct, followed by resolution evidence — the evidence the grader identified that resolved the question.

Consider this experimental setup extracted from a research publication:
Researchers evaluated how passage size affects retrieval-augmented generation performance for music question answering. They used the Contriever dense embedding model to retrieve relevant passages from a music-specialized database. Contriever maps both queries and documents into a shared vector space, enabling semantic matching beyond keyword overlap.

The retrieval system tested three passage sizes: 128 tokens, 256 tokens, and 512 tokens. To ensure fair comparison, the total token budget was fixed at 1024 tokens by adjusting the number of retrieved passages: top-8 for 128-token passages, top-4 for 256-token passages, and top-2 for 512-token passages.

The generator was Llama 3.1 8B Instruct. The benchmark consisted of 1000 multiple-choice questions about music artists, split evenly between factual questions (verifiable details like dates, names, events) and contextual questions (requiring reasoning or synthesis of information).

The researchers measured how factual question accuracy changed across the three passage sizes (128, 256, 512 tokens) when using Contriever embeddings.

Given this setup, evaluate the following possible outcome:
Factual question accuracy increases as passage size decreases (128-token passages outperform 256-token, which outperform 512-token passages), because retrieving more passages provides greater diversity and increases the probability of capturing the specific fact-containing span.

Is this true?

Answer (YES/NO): YES